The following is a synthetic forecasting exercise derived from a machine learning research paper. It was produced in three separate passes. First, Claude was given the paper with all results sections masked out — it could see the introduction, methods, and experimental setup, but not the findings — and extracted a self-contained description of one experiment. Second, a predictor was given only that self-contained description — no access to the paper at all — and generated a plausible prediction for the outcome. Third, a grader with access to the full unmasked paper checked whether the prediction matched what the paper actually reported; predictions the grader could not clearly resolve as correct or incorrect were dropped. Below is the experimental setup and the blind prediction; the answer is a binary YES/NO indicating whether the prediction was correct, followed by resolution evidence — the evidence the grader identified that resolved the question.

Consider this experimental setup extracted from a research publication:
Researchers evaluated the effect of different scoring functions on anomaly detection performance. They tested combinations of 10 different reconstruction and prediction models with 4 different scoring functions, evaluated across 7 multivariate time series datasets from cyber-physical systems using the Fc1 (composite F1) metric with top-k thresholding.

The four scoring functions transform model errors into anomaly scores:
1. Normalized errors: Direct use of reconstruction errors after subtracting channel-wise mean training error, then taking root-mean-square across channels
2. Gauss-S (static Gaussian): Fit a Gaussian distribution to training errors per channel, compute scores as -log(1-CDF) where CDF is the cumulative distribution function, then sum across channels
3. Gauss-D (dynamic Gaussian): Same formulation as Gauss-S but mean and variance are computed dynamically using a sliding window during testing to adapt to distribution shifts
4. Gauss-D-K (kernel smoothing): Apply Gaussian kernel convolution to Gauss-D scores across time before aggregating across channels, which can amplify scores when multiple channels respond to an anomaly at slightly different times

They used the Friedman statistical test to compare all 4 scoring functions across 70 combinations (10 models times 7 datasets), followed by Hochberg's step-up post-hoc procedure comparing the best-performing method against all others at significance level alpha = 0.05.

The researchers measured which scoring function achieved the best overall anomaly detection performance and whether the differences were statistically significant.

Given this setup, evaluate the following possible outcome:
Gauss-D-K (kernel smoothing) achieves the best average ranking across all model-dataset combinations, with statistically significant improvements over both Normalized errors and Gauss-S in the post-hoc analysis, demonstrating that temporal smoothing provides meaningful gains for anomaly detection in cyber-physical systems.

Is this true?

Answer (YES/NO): YES